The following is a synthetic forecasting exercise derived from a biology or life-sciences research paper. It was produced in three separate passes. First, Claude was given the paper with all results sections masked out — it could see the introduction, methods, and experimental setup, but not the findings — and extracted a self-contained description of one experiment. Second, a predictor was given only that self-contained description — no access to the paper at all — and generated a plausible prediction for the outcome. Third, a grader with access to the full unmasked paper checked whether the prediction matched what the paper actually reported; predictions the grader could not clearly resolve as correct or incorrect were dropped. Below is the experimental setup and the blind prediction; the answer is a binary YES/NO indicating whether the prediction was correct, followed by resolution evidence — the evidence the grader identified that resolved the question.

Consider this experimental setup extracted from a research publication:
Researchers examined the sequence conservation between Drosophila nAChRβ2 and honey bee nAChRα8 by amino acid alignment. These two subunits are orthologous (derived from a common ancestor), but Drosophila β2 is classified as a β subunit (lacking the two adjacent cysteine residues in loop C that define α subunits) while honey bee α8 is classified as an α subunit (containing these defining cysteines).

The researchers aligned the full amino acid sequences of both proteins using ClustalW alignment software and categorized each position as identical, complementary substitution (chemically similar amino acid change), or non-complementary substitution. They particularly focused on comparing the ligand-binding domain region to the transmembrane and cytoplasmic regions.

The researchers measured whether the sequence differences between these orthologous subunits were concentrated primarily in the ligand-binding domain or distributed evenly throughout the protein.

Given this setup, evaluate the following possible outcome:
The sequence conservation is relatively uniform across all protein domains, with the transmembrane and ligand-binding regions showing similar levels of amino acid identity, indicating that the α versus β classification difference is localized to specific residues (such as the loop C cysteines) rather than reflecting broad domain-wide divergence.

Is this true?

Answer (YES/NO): NO